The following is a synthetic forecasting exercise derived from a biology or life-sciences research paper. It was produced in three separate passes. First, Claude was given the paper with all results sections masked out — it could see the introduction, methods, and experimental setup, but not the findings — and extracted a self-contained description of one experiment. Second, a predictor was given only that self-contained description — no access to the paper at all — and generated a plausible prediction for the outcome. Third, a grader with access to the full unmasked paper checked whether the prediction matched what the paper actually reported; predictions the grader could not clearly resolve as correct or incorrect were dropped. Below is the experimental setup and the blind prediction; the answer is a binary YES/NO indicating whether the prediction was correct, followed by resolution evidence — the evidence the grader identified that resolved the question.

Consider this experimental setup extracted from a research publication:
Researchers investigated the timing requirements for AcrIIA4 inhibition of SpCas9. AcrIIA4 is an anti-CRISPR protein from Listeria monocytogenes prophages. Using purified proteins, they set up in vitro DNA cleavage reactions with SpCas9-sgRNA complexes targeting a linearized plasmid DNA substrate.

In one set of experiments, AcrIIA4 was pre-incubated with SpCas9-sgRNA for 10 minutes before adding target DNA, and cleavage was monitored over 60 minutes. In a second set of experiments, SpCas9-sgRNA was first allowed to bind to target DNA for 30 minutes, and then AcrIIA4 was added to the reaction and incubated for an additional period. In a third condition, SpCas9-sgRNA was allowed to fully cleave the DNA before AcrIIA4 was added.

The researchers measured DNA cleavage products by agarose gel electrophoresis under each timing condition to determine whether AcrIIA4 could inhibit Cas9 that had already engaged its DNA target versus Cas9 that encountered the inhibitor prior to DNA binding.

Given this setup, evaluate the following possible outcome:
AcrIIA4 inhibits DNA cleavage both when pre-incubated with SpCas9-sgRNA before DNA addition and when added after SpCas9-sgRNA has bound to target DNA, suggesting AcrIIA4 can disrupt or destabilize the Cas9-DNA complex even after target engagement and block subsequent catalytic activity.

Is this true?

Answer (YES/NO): NO